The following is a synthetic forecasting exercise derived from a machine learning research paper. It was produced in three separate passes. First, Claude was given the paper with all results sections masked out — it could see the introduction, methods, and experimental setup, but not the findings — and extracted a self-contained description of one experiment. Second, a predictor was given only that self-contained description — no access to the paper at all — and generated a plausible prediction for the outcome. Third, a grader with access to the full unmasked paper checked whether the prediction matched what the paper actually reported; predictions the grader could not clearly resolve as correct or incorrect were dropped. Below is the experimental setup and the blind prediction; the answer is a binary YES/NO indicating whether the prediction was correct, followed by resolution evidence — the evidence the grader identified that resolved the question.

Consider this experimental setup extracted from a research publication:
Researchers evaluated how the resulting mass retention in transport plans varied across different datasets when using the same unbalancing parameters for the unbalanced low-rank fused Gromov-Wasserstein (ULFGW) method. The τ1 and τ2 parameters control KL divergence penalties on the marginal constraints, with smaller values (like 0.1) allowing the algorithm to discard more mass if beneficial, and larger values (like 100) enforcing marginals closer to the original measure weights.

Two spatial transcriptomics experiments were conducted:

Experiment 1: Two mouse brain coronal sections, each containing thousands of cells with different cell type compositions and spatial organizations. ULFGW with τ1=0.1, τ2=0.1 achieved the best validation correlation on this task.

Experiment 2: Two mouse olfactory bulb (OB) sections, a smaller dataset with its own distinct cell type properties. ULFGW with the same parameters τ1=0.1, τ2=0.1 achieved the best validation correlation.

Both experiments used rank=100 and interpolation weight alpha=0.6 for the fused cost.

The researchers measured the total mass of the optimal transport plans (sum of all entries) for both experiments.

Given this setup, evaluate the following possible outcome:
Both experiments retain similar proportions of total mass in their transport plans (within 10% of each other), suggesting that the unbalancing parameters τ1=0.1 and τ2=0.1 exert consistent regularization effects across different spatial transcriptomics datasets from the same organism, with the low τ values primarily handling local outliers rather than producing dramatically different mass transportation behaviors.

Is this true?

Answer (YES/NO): NO